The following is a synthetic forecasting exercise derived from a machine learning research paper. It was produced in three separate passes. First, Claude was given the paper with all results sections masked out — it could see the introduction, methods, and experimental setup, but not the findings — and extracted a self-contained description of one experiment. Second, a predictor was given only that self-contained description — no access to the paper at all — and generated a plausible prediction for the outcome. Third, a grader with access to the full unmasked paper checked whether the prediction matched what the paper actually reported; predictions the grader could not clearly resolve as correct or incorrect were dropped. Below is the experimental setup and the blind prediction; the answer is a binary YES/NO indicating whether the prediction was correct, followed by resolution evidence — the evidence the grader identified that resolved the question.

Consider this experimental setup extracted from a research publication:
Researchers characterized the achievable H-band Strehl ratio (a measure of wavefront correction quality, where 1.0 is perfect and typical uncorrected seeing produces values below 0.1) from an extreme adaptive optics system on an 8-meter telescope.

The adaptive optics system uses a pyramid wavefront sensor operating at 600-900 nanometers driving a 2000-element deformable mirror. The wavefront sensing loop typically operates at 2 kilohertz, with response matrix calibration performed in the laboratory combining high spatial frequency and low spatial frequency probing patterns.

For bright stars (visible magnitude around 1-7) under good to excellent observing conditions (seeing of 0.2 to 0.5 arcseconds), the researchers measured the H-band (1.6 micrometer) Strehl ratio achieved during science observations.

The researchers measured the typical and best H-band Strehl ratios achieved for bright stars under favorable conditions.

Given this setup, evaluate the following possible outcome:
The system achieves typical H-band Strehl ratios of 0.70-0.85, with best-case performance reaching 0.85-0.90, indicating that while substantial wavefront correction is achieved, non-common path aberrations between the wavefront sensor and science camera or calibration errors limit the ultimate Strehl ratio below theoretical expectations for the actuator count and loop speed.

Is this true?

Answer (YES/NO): NO